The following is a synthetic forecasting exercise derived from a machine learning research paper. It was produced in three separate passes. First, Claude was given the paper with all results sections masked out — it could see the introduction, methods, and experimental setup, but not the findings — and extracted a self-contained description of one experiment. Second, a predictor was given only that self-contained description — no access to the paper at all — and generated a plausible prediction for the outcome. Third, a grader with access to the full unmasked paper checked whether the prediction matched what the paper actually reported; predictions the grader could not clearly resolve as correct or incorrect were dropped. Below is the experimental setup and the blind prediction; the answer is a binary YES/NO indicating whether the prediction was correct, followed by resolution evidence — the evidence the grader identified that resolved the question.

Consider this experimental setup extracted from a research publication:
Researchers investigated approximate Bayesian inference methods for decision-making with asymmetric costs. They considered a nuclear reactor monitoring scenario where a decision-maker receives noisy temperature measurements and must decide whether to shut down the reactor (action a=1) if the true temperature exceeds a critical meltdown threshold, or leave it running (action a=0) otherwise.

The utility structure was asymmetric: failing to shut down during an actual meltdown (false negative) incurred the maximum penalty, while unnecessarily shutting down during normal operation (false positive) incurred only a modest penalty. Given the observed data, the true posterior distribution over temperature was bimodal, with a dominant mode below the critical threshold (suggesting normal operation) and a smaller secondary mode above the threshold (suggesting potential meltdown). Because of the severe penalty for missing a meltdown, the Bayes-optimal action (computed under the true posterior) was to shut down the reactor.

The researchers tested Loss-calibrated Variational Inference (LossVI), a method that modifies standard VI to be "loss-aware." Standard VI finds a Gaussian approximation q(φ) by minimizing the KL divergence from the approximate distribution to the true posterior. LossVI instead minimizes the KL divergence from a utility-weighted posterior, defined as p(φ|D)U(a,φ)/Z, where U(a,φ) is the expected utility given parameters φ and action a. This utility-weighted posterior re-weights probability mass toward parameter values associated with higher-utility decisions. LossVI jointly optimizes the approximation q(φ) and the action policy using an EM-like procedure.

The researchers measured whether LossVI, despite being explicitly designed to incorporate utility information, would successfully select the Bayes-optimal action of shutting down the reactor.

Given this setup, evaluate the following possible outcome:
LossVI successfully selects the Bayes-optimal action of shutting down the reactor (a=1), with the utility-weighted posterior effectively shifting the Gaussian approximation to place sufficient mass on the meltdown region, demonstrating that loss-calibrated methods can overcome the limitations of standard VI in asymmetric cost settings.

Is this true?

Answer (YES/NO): NO